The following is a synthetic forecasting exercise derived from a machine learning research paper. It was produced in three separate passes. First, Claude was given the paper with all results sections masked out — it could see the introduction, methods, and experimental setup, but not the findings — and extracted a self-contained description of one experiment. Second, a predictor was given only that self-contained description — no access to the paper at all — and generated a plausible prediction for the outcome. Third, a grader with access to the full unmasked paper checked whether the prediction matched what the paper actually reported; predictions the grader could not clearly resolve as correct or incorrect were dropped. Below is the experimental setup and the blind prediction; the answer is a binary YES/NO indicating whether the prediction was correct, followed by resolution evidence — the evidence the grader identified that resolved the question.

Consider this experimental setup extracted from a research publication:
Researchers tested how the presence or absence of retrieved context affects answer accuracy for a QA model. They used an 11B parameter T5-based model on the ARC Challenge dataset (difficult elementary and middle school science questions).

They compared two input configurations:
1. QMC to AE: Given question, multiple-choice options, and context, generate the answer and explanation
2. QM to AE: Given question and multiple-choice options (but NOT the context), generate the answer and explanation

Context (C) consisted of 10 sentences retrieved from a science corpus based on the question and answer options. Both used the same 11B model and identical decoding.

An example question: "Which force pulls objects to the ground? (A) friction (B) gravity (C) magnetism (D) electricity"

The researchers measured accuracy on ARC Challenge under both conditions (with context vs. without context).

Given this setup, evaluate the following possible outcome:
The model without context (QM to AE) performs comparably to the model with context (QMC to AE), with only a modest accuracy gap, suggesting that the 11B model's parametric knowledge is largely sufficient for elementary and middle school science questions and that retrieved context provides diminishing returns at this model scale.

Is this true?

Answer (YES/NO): YES